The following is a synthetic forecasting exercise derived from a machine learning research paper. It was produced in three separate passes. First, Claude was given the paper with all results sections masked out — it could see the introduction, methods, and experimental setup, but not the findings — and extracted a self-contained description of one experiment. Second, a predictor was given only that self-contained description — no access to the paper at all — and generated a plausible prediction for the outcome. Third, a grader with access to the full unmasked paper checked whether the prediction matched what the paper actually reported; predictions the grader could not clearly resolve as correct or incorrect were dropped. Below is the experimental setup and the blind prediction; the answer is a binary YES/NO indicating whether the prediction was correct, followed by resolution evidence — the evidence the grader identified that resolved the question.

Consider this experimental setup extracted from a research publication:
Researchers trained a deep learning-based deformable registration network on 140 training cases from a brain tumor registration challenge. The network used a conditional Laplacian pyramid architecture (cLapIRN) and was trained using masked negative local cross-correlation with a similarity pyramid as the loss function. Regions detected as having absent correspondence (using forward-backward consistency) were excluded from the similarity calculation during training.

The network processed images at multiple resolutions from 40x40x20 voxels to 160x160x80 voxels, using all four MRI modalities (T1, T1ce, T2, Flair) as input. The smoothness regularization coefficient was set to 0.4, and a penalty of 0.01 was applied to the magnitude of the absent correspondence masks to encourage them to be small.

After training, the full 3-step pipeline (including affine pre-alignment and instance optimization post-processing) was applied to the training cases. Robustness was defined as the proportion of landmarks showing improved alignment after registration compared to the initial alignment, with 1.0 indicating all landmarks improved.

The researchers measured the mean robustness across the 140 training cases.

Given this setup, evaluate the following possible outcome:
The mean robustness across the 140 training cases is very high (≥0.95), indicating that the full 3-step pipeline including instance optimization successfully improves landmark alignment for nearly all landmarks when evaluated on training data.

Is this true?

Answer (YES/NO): NO